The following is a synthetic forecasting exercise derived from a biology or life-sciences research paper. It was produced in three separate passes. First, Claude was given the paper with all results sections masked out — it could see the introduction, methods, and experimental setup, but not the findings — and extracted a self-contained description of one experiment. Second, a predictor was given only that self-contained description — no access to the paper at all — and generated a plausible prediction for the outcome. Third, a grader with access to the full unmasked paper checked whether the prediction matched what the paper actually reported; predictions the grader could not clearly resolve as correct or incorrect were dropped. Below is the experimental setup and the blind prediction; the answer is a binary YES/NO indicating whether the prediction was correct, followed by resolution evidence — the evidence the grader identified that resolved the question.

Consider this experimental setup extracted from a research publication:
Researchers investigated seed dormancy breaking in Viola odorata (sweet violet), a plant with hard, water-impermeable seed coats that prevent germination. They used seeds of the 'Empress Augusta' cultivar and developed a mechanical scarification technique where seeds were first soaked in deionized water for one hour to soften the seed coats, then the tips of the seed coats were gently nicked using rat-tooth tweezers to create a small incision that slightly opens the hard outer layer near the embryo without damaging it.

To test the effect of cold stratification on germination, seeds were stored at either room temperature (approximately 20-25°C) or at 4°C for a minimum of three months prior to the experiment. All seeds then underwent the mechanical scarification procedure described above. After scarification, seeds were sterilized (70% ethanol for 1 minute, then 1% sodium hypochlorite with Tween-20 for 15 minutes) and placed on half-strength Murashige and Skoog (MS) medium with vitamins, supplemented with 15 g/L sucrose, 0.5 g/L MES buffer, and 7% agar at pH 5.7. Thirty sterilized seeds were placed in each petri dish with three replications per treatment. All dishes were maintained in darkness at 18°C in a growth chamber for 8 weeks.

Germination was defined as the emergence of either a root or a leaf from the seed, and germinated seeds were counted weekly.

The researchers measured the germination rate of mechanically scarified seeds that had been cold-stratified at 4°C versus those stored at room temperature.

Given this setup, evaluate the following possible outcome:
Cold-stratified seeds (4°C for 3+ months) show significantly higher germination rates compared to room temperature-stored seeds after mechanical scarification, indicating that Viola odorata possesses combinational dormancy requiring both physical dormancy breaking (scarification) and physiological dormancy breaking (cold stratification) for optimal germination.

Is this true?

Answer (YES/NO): NO